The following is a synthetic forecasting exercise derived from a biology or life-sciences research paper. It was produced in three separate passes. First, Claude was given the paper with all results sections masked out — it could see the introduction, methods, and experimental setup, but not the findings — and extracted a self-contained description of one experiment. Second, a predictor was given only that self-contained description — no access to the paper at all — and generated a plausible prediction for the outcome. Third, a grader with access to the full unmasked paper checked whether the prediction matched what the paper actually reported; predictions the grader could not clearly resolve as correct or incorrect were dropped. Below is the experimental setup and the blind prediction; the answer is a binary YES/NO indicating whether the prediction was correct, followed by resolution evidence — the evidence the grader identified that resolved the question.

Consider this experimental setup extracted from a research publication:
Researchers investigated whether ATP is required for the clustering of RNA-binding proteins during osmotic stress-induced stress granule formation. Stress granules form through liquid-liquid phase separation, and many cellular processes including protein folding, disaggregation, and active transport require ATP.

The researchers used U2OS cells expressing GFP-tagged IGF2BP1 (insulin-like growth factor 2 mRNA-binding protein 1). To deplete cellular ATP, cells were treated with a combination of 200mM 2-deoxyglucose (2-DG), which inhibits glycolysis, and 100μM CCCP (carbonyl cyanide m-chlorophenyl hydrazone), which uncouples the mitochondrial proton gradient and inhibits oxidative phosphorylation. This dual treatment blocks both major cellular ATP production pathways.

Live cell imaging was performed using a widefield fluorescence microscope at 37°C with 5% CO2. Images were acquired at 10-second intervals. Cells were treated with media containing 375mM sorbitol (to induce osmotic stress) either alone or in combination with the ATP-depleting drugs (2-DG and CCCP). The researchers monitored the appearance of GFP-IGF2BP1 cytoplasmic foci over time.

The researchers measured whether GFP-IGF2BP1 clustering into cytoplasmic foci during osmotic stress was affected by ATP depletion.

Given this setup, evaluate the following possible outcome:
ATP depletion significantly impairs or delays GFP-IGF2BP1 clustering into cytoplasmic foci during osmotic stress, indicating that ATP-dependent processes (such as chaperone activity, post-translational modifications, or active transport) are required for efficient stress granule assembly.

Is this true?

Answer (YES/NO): NO